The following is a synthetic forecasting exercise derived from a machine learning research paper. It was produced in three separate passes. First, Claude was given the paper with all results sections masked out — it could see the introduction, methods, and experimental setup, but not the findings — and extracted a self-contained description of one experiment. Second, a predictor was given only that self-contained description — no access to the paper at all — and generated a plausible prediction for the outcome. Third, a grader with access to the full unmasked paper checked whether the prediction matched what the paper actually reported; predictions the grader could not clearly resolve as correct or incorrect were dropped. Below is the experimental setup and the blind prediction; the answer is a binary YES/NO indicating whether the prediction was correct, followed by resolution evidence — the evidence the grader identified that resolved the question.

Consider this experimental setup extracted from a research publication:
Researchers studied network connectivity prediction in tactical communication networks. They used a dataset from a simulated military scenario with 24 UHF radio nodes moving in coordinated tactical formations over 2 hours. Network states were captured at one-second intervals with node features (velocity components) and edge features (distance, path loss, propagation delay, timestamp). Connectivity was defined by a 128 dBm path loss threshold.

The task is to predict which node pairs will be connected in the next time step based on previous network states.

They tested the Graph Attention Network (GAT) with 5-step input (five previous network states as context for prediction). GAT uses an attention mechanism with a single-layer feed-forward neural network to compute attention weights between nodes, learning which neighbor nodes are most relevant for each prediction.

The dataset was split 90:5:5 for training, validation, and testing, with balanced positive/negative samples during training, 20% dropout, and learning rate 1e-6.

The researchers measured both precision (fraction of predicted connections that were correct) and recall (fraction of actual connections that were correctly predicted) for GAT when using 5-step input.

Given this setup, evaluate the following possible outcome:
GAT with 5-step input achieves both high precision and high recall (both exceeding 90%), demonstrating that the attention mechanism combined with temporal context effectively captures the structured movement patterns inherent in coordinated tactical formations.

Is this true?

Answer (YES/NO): YES